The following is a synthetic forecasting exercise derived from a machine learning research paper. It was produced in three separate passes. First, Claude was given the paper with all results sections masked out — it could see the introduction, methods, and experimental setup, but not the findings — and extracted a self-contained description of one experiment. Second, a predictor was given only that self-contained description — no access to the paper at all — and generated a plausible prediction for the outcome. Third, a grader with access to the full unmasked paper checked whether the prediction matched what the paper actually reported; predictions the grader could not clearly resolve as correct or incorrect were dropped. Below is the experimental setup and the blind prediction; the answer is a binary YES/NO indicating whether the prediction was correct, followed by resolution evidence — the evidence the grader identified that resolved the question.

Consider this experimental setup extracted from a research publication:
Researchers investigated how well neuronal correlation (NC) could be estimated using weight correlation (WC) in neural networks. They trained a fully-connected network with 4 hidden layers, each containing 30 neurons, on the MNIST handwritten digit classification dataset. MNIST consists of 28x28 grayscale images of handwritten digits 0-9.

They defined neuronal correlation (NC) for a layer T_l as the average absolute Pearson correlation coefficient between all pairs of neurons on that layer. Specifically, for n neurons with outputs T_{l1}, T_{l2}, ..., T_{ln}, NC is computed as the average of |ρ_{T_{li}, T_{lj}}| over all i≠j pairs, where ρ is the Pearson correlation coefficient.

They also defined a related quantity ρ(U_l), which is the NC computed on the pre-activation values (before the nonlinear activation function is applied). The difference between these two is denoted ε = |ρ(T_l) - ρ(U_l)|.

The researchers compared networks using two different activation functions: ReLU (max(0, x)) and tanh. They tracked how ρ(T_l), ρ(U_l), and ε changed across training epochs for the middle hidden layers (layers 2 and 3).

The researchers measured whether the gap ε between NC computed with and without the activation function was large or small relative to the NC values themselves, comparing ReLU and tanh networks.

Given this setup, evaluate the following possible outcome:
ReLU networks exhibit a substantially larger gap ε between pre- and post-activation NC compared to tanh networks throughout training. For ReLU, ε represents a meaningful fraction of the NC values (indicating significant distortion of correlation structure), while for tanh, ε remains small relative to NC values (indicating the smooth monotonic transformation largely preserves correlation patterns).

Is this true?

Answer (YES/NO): NO